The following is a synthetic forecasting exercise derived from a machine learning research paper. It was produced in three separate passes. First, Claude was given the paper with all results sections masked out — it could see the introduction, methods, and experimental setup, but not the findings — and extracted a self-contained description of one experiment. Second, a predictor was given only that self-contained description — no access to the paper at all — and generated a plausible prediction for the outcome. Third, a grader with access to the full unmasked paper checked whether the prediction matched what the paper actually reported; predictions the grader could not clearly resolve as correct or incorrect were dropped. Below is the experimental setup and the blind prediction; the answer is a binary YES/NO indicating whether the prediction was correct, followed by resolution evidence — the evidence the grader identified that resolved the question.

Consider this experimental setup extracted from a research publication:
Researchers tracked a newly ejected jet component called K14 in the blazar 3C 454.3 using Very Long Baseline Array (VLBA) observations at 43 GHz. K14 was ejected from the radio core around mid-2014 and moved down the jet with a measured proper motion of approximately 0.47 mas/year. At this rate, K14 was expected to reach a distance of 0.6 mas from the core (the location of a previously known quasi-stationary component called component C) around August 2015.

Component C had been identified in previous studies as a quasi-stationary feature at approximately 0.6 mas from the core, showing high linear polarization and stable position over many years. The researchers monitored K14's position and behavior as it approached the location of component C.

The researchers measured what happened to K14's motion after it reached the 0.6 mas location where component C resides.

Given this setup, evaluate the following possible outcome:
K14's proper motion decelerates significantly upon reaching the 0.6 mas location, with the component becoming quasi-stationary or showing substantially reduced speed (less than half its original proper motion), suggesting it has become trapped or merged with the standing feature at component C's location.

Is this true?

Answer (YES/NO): YES